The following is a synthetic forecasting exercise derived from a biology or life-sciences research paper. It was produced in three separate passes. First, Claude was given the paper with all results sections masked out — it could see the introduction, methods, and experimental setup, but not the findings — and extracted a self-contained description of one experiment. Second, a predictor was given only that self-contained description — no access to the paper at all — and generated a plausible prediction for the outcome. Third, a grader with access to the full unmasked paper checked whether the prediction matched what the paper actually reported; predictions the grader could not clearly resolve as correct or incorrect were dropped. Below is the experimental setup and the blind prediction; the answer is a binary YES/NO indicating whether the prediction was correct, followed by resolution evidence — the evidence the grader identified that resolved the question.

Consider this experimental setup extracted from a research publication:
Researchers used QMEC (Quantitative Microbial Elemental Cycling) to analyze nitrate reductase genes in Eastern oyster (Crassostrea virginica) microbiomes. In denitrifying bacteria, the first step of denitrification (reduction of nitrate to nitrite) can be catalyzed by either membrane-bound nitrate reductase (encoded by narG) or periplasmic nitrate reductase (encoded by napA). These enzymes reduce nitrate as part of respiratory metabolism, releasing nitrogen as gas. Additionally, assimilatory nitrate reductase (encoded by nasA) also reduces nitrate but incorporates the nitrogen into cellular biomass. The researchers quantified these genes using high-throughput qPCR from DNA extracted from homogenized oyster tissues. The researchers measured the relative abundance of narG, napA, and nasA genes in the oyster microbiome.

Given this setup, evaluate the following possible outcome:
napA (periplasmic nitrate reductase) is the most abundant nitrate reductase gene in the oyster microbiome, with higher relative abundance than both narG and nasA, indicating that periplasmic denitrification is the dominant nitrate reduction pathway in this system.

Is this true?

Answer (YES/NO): NO